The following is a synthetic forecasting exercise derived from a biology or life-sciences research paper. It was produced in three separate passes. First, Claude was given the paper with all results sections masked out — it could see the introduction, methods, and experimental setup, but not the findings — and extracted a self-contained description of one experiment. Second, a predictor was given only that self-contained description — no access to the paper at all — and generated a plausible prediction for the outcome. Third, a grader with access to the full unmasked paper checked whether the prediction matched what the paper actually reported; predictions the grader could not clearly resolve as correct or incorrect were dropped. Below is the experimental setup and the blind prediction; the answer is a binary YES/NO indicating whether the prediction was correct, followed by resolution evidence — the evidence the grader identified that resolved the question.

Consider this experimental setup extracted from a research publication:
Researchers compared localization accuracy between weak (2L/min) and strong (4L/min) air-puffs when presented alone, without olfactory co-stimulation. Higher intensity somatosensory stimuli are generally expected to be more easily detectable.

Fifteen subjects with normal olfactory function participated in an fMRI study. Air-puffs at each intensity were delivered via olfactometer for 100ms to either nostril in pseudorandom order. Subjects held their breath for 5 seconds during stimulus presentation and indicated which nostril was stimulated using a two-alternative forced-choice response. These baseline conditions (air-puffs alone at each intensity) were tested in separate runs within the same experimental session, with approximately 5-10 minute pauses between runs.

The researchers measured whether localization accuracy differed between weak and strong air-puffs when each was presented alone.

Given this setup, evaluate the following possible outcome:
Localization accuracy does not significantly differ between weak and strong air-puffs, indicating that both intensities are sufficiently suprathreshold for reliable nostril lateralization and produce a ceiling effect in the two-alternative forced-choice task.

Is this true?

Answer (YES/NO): NO